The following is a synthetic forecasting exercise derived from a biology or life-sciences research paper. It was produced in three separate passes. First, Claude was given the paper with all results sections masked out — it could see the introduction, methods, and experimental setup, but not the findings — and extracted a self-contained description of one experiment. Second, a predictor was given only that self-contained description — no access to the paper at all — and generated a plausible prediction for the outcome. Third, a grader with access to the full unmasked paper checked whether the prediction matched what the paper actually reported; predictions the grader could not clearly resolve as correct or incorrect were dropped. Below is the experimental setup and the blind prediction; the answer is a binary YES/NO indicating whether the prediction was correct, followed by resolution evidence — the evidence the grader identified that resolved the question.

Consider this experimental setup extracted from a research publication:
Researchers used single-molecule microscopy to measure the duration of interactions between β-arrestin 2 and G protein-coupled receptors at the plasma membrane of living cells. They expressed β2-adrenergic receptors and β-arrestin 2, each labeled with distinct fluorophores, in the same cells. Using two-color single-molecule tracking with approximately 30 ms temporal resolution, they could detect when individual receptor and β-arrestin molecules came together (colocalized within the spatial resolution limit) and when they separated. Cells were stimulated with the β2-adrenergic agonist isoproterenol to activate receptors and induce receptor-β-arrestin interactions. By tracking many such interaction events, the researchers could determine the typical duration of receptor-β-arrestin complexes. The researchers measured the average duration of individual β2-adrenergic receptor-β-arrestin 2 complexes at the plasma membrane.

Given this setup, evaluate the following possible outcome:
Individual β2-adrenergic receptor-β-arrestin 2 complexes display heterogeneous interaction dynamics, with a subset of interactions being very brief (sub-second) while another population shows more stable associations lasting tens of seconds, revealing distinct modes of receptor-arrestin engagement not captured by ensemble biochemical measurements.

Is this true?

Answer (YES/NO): NO